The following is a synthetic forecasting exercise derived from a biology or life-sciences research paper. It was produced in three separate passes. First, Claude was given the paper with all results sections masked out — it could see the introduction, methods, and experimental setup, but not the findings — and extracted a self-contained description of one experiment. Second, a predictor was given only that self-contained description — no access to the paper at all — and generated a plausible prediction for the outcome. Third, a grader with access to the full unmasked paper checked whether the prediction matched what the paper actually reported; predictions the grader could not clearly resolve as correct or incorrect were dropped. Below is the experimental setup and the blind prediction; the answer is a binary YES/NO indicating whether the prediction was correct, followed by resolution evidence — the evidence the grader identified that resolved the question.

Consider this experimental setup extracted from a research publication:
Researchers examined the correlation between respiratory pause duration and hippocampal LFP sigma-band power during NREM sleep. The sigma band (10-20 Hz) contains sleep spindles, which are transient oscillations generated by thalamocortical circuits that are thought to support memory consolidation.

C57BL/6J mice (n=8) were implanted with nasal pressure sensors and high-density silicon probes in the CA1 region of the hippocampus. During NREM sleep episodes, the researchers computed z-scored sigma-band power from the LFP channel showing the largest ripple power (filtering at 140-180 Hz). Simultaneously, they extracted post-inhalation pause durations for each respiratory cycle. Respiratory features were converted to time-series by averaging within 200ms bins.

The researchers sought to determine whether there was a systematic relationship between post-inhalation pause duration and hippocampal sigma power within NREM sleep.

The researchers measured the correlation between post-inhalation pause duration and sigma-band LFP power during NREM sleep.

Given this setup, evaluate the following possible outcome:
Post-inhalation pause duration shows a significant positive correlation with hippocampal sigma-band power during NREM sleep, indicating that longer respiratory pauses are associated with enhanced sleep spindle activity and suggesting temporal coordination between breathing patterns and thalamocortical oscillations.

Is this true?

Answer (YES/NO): NO